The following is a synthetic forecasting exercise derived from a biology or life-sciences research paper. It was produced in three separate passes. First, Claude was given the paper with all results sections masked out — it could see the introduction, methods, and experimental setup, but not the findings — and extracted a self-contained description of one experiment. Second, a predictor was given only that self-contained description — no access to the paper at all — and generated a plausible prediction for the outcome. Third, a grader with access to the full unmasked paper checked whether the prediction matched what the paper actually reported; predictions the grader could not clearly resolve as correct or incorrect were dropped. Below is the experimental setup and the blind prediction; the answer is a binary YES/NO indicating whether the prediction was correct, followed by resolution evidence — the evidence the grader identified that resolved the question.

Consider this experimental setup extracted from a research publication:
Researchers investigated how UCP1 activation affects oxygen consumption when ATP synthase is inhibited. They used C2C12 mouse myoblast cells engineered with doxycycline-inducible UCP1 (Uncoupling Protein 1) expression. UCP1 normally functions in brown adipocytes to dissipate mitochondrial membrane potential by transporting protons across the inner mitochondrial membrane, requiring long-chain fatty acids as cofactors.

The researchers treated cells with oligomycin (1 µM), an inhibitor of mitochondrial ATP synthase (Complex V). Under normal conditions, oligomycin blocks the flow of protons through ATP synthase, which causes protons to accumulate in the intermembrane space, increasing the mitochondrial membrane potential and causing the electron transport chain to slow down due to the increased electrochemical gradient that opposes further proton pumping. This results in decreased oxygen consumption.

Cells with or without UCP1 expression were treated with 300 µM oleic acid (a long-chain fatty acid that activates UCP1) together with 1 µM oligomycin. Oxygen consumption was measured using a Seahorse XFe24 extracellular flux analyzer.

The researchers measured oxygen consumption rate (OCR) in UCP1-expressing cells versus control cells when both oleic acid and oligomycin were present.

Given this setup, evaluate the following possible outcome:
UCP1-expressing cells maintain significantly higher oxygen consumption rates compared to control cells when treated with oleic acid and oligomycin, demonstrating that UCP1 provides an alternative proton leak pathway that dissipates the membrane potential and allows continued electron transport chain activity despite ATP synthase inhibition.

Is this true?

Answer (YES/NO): YES